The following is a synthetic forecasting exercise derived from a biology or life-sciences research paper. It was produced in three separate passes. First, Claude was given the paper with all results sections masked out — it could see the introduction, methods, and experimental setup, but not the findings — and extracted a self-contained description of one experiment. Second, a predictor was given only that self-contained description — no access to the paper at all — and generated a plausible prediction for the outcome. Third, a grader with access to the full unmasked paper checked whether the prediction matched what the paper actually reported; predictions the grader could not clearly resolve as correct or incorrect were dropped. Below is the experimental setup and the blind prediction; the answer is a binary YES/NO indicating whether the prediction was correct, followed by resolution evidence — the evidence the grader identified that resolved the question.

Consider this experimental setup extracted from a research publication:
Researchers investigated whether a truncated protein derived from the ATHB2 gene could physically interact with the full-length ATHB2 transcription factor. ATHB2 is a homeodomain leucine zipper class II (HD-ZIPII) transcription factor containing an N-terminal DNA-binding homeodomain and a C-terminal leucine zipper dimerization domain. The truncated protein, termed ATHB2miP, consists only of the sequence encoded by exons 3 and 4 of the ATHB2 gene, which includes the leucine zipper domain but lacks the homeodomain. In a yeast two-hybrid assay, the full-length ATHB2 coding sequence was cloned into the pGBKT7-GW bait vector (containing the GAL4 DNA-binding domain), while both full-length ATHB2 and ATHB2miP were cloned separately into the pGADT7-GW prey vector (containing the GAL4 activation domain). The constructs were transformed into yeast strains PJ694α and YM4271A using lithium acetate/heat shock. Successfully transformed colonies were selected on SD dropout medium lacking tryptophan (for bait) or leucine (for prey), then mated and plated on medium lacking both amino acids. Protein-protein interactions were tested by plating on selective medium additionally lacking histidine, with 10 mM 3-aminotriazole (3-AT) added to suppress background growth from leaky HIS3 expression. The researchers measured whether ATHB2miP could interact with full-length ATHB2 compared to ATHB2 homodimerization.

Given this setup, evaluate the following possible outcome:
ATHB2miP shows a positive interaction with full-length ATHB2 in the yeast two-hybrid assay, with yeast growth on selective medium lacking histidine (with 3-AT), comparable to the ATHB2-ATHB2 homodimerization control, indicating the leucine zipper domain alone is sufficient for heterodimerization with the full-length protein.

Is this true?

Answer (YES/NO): YES